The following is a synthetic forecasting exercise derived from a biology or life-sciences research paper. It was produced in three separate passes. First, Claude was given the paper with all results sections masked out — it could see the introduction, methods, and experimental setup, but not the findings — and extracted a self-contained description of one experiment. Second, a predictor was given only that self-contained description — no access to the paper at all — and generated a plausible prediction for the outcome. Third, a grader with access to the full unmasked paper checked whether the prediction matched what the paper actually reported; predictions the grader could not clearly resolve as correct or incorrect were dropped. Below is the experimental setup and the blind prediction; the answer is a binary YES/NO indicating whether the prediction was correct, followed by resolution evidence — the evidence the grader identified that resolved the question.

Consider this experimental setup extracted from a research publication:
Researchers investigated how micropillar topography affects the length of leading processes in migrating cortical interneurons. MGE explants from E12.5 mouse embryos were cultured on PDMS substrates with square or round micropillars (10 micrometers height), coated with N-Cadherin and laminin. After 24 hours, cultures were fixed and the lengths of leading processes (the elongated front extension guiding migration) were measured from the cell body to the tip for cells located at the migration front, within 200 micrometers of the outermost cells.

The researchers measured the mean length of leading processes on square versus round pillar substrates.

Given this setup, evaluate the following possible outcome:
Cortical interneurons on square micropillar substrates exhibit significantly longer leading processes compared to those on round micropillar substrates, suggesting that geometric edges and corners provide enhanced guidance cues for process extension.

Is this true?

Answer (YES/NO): YES